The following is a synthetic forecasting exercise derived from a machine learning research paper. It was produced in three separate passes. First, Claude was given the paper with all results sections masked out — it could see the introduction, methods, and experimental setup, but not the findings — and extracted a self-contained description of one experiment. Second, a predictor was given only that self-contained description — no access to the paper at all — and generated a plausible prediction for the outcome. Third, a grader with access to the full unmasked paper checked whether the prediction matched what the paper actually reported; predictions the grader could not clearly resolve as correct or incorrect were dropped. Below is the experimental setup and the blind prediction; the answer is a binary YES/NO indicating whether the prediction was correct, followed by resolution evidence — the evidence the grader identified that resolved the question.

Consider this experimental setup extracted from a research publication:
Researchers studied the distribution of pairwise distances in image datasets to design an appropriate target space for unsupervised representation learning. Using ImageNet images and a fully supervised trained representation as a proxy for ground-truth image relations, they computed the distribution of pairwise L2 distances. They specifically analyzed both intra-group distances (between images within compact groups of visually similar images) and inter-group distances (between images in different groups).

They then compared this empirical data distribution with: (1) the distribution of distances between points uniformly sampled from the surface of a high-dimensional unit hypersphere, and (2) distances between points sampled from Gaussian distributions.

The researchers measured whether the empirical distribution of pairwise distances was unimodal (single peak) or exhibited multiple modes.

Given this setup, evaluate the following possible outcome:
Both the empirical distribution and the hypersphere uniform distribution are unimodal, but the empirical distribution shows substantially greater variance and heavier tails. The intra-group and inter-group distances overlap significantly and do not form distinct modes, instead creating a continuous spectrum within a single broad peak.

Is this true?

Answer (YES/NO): NO